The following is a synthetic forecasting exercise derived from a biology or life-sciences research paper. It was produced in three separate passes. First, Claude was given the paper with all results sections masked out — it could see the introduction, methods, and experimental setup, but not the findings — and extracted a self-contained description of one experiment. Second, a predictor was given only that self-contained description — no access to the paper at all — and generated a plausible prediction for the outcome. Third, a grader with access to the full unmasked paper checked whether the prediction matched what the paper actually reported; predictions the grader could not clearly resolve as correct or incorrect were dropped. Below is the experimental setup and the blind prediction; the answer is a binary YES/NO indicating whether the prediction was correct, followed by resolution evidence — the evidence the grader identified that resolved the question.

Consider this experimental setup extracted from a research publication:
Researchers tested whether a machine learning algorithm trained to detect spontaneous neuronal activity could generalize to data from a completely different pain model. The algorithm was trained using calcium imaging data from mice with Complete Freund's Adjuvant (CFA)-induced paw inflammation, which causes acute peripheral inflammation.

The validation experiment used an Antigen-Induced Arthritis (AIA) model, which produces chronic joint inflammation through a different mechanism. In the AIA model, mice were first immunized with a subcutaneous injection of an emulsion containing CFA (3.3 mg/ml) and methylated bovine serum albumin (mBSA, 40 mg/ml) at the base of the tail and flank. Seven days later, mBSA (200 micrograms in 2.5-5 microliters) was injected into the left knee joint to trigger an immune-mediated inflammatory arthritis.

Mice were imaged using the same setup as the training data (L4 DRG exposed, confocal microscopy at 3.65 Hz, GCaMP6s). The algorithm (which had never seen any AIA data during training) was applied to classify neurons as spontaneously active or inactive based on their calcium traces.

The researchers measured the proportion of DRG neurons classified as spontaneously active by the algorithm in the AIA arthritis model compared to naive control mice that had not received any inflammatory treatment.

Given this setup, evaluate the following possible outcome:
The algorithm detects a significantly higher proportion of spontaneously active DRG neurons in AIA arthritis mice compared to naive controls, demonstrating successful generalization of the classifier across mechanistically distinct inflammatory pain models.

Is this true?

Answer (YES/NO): NO